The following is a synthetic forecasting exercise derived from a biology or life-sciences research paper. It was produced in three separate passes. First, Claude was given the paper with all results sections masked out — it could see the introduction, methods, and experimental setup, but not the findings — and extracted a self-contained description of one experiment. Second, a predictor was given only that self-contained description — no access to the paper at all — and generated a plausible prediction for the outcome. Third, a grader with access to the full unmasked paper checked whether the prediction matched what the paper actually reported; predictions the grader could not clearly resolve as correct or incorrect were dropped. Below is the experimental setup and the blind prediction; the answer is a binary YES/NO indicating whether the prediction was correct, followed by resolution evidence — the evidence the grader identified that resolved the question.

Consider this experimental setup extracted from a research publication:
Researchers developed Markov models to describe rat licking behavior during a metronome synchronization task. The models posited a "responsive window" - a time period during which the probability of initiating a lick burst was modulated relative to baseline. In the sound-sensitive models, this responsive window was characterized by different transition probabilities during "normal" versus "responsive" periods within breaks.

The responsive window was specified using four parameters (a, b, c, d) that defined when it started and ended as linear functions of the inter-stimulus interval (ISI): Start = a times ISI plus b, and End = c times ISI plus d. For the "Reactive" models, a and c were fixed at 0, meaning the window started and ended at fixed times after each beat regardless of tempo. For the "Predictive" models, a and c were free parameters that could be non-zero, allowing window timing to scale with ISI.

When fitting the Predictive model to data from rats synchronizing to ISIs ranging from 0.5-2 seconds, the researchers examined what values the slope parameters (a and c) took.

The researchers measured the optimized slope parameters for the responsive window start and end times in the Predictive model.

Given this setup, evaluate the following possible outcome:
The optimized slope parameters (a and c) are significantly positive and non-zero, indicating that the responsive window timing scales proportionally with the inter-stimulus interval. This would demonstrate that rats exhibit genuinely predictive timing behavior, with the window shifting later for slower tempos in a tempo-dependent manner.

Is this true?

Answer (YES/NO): NO